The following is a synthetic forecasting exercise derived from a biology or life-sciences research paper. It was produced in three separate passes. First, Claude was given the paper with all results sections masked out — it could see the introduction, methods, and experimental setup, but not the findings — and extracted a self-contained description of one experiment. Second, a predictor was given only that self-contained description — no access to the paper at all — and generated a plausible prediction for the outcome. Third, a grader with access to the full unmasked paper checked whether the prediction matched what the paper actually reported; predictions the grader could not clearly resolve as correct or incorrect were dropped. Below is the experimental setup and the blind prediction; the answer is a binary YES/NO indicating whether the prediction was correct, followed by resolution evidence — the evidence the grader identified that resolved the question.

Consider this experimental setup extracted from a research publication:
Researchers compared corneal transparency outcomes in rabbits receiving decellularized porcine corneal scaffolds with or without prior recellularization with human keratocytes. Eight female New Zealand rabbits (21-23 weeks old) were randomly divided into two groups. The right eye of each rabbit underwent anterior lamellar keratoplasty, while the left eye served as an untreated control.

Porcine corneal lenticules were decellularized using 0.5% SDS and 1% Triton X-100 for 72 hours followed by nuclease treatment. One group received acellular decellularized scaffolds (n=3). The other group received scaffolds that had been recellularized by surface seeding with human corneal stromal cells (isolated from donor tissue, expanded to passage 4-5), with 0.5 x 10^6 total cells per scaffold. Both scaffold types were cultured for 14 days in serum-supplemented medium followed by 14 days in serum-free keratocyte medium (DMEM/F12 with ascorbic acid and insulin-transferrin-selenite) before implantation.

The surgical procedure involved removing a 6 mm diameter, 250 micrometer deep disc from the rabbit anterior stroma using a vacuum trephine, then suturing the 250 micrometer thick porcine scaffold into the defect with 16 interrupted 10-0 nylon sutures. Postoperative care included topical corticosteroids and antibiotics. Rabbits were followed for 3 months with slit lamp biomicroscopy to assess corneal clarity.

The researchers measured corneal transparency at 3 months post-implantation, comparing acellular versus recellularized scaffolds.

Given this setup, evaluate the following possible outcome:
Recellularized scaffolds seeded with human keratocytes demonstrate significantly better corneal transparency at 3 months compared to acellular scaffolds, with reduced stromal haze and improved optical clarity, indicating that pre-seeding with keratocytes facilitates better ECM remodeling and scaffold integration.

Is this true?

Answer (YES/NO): NO